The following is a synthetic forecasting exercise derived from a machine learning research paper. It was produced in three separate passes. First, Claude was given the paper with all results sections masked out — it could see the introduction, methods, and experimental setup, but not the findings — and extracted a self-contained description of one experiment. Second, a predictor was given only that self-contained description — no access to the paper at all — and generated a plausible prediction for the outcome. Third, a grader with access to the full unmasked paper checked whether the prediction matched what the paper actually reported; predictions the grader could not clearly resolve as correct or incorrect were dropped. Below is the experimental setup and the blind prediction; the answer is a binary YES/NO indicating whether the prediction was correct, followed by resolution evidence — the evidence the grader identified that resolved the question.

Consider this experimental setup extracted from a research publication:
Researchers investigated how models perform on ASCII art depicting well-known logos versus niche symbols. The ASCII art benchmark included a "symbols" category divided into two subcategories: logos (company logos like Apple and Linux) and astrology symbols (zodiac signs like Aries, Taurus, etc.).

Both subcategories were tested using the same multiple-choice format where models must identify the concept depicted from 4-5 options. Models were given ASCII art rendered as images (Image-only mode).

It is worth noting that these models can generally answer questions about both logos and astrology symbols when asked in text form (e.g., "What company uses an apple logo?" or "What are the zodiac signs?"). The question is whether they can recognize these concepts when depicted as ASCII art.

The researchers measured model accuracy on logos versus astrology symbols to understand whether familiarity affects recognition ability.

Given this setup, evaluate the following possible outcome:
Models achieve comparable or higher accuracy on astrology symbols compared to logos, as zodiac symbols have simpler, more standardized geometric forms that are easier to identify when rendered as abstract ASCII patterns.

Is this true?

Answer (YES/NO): NO